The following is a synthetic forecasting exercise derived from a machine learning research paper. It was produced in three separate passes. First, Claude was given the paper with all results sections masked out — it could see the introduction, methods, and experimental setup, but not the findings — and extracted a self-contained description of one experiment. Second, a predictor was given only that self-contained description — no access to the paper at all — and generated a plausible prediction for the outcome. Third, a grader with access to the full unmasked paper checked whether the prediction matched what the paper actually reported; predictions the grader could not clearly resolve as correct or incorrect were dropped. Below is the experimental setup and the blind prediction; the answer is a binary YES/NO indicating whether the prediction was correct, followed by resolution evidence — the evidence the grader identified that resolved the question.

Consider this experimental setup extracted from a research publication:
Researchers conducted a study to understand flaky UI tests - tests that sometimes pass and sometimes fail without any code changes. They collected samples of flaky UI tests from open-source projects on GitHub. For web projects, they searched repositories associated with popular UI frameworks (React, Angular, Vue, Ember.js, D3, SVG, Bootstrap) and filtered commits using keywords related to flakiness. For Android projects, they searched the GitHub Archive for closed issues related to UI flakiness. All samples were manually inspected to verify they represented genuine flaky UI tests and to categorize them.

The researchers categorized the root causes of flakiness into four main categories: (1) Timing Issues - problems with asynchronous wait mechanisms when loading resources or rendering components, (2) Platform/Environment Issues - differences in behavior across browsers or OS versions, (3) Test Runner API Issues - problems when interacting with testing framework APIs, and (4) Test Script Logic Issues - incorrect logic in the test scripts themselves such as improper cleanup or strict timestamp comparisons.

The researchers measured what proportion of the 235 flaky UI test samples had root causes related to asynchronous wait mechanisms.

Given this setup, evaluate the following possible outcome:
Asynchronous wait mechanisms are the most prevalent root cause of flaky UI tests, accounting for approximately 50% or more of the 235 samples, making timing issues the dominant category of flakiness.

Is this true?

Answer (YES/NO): NO